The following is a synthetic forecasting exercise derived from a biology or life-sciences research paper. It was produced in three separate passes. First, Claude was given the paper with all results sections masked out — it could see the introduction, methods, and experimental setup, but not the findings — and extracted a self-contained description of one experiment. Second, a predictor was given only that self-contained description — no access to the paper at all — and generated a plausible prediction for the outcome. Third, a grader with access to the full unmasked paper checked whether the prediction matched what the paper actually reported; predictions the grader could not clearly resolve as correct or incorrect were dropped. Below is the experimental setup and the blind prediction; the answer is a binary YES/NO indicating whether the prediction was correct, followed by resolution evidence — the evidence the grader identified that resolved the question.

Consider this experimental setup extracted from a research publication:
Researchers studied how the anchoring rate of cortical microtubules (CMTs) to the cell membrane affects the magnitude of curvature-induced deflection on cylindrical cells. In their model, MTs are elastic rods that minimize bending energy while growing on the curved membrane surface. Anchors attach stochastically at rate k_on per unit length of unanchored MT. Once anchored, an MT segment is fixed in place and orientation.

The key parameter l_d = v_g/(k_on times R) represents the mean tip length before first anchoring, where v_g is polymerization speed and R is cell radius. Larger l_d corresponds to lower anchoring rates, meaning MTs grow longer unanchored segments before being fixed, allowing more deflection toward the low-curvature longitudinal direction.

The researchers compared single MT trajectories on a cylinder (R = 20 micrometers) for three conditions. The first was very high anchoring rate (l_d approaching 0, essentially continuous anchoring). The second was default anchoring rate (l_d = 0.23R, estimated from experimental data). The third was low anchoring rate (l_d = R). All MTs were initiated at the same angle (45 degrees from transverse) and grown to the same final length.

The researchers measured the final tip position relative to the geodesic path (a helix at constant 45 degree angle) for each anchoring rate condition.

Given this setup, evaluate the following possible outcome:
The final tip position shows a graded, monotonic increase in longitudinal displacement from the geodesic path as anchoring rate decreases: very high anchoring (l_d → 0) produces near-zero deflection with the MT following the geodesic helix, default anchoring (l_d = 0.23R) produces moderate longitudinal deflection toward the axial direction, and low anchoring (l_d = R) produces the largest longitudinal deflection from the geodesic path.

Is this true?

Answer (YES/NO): YES